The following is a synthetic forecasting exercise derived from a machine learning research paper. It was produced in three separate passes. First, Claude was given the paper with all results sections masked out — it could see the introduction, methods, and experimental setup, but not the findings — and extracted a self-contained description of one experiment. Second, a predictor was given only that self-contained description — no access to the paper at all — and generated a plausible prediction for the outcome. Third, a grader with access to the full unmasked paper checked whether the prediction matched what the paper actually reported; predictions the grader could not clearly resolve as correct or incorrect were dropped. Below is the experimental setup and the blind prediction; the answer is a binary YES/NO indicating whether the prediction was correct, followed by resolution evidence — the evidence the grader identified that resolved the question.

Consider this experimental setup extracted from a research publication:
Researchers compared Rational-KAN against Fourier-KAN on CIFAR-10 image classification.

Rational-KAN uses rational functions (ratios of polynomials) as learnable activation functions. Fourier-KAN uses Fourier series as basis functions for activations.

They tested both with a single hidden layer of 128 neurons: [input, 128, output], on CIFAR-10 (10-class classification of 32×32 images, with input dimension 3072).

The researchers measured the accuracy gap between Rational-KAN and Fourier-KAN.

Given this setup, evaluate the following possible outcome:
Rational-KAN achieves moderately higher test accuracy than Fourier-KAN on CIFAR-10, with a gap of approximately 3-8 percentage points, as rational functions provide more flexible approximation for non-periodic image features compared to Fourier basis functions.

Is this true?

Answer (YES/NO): YES